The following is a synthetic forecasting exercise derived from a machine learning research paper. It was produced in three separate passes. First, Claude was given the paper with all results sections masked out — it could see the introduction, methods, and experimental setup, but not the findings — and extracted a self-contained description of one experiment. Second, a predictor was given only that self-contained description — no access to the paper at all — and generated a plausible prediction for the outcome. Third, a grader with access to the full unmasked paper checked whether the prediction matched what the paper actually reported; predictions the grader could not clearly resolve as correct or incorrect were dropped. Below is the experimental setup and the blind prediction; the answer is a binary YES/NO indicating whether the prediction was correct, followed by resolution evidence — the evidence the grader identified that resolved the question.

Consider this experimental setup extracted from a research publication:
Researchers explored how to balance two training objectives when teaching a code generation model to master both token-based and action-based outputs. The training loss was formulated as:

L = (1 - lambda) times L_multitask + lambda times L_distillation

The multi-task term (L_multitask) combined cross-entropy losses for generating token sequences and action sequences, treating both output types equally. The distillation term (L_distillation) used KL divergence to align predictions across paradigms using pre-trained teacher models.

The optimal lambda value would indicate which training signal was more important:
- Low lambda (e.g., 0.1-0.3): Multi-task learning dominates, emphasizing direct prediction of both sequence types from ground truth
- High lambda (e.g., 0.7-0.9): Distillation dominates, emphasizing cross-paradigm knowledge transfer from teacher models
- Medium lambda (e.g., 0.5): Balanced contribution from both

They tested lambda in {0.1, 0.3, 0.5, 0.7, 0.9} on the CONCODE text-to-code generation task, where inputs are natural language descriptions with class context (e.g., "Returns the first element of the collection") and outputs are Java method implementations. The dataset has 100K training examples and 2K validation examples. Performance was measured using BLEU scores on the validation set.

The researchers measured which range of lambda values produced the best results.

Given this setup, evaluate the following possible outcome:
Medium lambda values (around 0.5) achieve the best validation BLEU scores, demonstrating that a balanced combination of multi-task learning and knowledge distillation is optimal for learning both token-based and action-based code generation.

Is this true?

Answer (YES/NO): NO